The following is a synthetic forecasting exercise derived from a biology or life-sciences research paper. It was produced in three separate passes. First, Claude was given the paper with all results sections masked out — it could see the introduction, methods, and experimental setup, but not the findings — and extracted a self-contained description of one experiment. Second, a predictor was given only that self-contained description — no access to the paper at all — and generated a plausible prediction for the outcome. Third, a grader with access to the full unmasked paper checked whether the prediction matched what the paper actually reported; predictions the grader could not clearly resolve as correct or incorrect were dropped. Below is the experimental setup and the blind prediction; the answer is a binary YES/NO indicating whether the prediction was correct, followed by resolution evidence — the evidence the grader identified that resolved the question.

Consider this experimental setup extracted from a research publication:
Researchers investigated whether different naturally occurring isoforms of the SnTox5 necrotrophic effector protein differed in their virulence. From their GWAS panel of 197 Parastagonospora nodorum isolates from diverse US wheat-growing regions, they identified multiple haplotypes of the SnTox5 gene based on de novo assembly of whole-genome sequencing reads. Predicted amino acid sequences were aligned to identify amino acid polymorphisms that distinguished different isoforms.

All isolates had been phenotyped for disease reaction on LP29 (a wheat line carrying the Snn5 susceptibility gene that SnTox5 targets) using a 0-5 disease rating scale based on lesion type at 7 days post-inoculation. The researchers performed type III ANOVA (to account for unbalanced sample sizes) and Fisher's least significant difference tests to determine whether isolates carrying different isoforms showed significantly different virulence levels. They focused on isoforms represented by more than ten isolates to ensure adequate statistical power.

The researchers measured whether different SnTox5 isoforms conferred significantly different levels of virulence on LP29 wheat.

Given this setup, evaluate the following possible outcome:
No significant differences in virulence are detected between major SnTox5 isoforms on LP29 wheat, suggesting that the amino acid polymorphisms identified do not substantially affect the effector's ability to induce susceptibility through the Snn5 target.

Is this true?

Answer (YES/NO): NO